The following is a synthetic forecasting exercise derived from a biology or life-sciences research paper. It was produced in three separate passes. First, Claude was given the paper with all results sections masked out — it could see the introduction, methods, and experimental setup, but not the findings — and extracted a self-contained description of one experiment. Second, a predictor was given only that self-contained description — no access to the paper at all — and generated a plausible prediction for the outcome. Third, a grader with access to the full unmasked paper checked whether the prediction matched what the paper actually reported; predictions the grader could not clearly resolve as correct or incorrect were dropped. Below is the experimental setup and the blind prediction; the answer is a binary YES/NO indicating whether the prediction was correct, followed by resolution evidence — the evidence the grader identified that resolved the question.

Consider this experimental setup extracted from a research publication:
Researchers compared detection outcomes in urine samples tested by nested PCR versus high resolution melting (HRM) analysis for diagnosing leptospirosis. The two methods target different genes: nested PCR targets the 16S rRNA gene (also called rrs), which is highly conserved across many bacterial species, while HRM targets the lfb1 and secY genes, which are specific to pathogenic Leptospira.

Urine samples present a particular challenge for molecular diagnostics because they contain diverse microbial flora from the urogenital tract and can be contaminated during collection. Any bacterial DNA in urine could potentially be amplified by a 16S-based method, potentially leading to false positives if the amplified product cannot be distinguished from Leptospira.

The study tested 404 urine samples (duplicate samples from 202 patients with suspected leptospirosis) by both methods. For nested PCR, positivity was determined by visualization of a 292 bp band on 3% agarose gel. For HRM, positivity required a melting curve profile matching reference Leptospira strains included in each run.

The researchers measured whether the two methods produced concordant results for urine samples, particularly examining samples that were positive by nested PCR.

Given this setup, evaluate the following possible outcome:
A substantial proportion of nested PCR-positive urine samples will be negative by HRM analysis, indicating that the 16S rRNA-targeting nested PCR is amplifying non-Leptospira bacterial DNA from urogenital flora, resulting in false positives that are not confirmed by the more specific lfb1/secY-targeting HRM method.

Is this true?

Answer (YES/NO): NO